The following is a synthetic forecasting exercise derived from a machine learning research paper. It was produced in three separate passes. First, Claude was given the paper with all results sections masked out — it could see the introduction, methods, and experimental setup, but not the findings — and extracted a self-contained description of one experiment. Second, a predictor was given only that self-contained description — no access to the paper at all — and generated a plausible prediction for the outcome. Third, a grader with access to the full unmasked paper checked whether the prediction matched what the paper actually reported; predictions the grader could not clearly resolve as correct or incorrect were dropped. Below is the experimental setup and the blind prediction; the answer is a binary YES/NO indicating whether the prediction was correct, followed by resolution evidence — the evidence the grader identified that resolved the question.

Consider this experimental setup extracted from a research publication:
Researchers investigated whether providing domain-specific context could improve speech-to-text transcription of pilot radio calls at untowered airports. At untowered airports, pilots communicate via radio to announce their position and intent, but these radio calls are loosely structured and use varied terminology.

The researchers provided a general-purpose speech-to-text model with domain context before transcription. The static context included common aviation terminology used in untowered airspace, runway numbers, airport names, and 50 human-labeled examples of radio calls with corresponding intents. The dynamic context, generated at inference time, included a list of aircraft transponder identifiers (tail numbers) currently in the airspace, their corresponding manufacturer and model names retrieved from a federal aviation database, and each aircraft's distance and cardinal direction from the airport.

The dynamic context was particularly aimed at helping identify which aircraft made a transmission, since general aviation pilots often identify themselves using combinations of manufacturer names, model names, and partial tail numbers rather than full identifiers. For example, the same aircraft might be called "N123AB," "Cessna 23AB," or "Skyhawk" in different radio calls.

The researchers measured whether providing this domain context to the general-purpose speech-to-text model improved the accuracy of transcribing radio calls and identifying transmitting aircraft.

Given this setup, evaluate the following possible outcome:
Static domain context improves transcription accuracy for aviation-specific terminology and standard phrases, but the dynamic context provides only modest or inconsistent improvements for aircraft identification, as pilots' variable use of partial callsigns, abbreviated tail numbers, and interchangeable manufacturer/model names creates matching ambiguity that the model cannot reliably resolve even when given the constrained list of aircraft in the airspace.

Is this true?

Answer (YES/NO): NO